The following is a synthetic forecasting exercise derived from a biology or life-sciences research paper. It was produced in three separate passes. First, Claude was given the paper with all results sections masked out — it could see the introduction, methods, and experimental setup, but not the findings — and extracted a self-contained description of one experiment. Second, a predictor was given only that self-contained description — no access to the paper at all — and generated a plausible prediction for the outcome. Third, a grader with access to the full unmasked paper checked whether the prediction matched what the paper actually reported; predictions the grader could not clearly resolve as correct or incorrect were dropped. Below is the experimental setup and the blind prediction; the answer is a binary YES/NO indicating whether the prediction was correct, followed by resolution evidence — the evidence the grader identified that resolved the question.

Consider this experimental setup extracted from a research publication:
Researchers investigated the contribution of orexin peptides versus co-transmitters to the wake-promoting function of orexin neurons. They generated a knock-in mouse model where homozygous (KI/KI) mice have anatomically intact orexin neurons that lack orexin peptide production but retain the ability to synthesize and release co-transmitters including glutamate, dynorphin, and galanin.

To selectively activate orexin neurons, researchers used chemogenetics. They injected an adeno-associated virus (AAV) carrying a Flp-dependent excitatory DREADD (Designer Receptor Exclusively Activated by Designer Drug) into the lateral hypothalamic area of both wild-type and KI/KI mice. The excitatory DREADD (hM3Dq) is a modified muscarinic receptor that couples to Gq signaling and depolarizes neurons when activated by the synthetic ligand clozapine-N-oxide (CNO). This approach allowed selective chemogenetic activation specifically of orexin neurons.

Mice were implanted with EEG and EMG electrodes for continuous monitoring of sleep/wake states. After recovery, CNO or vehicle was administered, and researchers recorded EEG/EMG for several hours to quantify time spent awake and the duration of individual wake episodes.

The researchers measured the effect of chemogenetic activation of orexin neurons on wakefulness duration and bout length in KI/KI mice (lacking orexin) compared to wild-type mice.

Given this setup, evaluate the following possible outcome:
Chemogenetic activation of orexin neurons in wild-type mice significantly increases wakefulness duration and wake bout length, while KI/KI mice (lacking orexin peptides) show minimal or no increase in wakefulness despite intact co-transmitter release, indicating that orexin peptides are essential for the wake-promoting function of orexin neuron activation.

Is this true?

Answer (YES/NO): NO